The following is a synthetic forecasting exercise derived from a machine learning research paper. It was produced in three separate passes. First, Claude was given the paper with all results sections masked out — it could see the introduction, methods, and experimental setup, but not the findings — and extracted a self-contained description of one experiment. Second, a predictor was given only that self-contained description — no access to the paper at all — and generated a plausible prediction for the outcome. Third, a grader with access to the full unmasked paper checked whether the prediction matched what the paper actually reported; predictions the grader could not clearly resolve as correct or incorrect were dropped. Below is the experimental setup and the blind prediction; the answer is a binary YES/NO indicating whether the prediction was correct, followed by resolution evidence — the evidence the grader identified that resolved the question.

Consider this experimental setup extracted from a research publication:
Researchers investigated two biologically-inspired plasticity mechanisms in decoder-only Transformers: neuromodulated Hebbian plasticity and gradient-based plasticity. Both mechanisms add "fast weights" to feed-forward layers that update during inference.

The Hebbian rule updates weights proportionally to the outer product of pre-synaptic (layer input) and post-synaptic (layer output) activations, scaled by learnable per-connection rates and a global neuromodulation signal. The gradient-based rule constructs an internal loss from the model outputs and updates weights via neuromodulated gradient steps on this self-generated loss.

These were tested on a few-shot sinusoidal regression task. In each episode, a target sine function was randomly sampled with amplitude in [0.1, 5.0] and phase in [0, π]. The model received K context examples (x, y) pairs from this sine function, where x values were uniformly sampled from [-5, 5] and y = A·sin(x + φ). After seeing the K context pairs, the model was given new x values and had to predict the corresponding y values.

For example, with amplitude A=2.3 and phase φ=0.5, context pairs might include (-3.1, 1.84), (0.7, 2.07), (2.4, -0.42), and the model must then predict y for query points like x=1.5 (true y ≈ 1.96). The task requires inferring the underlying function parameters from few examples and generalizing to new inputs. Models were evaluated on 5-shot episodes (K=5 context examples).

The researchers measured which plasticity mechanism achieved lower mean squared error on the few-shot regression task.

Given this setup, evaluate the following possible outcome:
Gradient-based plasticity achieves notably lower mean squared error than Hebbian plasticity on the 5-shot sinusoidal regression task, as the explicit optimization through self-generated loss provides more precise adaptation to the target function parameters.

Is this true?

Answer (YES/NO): NO